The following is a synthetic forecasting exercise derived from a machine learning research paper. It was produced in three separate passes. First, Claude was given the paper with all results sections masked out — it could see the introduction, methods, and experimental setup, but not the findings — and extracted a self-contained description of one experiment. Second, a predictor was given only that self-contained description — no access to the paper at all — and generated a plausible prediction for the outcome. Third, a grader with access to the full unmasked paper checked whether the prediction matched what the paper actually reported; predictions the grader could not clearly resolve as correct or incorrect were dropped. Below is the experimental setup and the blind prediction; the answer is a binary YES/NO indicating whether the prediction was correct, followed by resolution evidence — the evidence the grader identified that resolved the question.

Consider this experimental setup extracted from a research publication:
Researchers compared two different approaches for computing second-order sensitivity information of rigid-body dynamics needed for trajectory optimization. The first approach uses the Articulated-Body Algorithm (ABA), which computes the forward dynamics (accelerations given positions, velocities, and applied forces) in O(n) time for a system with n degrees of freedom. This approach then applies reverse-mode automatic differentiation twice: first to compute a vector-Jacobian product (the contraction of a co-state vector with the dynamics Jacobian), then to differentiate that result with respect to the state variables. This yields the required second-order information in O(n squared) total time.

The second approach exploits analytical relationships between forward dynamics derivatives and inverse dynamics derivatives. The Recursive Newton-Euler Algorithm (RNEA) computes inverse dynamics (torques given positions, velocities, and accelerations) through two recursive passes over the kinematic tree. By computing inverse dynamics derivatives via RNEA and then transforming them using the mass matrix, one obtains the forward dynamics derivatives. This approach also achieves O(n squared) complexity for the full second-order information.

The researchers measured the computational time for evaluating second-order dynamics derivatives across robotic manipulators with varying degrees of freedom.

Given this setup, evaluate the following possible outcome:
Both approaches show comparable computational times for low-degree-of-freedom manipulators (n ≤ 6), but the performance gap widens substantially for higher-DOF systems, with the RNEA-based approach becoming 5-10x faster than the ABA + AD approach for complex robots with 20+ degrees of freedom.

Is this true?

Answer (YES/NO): NO